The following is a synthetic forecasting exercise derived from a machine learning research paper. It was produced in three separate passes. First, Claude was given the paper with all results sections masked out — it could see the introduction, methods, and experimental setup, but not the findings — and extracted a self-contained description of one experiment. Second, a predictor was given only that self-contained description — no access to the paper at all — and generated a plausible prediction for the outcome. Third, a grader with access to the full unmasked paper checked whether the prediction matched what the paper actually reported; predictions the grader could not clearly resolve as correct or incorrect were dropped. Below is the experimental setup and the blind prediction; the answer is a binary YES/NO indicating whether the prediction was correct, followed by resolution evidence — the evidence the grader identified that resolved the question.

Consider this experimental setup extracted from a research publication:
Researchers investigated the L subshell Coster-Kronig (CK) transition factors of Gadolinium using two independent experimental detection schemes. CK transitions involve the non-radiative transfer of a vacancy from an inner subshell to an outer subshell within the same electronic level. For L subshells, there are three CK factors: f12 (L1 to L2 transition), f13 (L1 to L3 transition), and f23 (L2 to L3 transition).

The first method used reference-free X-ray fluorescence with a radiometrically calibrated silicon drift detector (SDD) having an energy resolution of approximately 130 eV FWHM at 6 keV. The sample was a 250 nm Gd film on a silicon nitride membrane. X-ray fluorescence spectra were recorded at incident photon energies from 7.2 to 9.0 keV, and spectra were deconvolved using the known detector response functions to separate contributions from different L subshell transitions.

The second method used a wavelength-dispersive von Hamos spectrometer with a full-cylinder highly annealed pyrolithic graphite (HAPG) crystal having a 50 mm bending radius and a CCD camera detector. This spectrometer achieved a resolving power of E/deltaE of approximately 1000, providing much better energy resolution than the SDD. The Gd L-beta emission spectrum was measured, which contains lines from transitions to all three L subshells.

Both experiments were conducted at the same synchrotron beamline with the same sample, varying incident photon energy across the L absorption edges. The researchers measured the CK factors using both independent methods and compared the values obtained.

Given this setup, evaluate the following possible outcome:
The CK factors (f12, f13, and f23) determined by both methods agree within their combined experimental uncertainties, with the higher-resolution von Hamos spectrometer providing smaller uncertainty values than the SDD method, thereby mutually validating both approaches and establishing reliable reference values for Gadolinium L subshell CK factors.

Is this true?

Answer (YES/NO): NO